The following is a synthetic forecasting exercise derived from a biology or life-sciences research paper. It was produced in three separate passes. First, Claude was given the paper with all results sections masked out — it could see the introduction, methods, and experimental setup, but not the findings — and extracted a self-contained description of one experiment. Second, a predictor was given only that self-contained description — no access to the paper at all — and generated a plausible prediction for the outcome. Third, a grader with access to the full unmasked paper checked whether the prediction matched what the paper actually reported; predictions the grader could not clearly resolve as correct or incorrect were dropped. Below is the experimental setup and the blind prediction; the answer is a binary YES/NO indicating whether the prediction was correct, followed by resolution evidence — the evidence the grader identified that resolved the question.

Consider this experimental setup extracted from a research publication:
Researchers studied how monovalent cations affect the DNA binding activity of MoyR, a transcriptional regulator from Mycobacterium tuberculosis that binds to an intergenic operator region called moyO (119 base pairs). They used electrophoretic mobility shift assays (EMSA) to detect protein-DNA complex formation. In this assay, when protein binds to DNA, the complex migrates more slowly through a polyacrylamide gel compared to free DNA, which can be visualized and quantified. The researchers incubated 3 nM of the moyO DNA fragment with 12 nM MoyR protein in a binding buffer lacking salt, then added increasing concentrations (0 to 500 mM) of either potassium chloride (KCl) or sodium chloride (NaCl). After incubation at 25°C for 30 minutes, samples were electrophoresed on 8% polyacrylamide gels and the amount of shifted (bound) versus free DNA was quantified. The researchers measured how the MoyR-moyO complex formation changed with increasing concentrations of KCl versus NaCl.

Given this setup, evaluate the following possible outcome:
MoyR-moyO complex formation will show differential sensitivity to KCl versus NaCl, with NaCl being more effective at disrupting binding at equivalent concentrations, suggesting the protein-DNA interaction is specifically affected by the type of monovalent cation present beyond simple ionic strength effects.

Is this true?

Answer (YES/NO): NO